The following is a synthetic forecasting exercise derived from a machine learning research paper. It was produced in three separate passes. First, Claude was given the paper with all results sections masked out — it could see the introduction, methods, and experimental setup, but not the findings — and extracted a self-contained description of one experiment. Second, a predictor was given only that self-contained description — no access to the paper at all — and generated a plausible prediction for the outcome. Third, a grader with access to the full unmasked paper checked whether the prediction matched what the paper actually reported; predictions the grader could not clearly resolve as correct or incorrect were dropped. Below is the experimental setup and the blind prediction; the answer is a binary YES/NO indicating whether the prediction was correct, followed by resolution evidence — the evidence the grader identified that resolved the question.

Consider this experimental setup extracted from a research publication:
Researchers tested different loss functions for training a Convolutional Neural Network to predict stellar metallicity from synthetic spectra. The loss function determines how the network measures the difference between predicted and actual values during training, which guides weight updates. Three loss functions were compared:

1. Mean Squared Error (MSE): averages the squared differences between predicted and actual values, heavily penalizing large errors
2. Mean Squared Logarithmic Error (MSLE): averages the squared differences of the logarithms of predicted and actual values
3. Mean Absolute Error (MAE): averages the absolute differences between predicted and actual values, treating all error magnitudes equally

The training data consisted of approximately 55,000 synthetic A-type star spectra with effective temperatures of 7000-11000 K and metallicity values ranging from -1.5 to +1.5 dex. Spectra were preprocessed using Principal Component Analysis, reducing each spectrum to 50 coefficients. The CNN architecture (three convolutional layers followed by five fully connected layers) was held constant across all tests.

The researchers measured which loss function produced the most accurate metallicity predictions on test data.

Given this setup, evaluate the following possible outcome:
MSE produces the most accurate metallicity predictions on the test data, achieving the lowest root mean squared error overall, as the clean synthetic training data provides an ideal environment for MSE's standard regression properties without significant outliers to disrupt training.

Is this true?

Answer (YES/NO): NO